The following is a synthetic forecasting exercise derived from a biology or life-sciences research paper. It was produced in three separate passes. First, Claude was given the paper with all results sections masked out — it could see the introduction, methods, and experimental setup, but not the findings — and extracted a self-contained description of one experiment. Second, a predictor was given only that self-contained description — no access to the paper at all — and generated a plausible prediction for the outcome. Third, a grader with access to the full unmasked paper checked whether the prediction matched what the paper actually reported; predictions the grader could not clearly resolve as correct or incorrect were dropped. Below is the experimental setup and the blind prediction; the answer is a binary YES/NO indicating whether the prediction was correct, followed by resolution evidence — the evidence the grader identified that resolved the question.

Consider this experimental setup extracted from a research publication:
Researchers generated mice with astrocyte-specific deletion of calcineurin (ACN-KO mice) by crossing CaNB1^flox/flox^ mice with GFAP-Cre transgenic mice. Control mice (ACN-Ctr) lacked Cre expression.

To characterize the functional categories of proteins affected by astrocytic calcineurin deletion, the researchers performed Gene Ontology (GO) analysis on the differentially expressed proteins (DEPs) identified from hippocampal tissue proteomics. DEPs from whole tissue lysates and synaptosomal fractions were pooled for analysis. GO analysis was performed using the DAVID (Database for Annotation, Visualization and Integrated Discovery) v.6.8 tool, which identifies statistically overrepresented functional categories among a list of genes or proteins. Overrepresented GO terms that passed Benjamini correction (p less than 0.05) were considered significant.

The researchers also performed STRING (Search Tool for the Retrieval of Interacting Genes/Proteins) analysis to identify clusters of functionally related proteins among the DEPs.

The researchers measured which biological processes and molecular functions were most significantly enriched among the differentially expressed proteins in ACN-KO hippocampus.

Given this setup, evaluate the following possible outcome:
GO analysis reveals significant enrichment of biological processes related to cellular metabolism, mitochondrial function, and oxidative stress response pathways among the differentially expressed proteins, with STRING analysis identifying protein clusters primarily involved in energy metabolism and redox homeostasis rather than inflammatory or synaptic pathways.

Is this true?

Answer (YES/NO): NO